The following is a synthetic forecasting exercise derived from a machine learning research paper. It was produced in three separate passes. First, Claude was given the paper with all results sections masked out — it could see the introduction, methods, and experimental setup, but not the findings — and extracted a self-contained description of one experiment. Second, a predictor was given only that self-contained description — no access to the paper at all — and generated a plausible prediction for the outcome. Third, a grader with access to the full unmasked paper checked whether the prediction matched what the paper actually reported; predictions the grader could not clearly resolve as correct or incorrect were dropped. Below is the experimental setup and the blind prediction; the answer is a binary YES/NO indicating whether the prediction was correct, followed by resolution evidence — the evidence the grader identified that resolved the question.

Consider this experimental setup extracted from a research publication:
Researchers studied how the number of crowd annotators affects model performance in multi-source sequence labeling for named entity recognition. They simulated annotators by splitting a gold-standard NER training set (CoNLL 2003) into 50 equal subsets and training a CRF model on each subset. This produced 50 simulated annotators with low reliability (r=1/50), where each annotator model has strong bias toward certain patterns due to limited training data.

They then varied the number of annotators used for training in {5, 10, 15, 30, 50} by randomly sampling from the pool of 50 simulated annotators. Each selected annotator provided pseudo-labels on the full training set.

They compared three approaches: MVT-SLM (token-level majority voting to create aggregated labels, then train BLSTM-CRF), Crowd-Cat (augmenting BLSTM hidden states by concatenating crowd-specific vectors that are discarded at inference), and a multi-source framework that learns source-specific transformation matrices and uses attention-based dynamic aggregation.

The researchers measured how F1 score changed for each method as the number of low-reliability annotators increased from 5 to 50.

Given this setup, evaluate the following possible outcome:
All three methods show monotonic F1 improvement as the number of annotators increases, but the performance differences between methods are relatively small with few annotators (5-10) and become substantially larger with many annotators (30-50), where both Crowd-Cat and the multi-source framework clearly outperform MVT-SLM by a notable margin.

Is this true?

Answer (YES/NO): NO